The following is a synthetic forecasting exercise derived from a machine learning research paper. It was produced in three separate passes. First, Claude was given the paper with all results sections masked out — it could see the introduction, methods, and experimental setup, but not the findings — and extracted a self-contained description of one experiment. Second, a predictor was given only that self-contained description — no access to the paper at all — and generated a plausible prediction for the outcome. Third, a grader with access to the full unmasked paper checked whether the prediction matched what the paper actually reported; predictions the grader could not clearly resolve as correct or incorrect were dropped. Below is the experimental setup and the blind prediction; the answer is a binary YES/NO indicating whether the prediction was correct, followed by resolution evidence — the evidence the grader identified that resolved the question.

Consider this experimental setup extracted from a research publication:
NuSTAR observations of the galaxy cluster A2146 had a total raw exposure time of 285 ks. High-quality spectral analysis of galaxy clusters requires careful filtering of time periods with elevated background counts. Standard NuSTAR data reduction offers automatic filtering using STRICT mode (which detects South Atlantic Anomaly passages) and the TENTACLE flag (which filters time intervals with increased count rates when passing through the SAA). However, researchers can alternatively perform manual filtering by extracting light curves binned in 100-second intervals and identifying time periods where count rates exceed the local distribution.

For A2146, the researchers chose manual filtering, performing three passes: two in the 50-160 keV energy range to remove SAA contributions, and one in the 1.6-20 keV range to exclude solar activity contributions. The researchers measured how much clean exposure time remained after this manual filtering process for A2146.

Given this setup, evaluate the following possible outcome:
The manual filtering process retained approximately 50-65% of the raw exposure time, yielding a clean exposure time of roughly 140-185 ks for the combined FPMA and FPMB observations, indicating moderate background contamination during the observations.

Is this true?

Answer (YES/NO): NO